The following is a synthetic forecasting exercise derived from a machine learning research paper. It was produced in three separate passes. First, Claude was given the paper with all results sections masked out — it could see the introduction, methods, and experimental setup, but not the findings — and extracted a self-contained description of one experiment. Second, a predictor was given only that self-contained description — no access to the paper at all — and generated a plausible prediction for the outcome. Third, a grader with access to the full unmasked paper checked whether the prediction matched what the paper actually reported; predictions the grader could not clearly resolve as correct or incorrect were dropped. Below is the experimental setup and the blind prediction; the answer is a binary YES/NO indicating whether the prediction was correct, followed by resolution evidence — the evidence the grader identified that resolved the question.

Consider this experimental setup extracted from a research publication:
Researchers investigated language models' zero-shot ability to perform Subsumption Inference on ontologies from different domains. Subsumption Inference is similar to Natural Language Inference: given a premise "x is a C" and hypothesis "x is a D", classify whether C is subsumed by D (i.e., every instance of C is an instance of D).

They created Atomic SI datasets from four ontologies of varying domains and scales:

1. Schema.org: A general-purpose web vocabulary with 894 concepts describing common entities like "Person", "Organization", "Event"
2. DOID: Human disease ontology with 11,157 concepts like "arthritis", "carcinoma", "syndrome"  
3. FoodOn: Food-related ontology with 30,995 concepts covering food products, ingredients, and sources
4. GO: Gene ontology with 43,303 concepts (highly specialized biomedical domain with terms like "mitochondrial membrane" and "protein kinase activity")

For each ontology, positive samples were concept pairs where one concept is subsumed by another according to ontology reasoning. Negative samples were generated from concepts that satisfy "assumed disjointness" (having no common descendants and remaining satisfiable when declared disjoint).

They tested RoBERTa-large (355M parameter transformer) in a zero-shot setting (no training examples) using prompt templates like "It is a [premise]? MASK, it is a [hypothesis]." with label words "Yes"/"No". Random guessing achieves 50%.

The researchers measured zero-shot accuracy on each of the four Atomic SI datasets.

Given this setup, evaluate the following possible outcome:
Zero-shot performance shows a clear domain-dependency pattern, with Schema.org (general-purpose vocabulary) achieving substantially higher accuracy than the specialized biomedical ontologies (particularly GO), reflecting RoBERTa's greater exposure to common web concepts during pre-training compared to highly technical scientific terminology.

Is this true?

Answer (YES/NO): NO